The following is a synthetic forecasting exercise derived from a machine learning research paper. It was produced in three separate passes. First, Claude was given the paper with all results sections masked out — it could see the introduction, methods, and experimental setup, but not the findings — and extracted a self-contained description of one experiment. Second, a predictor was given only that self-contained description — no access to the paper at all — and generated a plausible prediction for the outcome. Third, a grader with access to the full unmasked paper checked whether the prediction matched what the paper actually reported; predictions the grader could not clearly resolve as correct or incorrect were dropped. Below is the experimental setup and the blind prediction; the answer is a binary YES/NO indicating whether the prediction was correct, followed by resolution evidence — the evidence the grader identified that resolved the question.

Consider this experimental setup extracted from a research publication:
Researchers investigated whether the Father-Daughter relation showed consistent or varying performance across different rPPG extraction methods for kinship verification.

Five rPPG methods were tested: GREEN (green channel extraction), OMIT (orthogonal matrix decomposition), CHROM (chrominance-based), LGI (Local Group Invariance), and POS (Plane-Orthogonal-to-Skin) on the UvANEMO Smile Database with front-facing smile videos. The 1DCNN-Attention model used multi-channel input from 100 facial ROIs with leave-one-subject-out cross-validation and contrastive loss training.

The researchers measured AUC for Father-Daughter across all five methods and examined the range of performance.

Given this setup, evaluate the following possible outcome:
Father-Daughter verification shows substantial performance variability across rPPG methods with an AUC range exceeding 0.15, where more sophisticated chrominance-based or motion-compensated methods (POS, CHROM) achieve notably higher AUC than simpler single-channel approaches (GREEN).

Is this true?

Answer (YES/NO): NO